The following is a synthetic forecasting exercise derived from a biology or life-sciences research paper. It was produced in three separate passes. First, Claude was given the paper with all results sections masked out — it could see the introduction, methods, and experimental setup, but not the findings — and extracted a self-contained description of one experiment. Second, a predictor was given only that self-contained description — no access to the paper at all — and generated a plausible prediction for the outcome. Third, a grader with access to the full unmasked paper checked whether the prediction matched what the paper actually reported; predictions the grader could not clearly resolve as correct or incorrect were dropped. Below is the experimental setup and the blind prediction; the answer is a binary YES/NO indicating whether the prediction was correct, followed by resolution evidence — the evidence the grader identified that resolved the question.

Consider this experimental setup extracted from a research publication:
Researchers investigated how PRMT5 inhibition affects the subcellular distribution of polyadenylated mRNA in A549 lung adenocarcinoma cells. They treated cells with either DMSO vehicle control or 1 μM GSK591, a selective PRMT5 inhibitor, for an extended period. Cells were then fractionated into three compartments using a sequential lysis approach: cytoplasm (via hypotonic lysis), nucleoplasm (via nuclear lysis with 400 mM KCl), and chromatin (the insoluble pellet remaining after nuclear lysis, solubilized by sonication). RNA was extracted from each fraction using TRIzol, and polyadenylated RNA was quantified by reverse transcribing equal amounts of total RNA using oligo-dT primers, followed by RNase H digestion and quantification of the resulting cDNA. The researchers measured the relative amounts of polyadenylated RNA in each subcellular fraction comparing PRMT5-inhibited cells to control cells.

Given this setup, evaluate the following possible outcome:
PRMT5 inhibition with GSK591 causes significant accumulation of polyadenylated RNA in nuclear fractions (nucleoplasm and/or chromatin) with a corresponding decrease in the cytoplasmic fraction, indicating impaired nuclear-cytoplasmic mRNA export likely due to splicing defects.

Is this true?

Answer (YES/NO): NO